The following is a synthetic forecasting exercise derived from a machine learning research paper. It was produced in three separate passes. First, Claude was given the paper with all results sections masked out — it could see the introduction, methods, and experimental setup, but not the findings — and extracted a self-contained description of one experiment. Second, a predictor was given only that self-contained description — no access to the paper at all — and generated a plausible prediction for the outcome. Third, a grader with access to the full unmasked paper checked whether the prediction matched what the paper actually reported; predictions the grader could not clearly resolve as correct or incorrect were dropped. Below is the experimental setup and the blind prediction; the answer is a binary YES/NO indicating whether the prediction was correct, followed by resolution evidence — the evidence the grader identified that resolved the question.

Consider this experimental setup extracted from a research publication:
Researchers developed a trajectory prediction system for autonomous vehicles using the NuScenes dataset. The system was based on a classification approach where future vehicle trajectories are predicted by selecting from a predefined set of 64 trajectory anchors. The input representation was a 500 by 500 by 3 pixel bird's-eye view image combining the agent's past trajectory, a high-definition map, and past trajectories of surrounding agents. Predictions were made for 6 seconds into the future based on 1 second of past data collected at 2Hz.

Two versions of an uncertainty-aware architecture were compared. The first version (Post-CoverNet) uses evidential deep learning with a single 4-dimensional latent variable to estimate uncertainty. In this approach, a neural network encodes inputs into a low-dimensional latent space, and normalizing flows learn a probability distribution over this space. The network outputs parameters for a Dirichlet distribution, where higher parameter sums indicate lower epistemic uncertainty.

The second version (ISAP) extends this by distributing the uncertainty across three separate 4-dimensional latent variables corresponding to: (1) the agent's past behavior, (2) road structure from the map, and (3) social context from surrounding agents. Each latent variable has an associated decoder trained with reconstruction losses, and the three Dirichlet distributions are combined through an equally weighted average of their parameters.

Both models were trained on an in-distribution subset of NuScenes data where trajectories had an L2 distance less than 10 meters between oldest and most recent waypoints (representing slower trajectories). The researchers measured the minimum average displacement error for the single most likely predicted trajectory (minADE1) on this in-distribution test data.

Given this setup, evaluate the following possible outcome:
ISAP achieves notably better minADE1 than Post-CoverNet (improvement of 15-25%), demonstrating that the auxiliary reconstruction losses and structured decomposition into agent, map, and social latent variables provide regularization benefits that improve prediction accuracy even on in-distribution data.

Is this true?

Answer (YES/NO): NO